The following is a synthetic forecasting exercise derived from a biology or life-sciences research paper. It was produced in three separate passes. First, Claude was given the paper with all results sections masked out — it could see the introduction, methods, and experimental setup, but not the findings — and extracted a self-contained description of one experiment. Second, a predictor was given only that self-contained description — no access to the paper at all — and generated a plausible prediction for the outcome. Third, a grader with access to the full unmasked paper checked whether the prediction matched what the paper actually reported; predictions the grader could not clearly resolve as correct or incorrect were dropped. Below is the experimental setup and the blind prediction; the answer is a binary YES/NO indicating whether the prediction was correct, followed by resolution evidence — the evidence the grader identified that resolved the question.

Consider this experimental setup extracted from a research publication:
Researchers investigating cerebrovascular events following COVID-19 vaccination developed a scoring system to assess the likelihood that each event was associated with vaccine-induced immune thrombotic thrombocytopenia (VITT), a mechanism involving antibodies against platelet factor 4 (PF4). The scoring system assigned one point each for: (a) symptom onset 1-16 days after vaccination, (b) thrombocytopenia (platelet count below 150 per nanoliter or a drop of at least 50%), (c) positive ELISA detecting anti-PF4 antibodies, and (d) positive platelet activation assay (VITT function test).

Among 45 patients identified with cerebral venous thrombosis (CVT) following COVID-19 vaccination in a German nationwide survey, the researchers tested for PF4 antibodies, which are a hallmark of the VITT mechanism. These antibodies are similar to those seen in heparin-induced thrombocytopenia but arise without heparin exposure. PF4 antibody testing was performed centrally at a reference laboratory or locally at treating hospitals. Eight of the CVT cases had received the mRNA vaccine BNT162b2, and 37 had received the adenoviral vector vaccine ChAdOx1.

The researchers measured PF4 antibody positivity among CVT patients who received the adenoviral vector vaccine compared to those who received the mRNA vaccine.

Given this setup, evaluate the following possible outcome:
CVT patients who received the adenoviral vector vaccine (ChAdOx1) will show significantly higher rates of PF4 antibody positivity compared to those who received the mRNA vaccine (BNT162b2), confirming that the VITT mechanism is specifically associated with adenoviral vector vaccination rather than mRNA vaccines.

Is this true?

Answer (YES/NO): YES